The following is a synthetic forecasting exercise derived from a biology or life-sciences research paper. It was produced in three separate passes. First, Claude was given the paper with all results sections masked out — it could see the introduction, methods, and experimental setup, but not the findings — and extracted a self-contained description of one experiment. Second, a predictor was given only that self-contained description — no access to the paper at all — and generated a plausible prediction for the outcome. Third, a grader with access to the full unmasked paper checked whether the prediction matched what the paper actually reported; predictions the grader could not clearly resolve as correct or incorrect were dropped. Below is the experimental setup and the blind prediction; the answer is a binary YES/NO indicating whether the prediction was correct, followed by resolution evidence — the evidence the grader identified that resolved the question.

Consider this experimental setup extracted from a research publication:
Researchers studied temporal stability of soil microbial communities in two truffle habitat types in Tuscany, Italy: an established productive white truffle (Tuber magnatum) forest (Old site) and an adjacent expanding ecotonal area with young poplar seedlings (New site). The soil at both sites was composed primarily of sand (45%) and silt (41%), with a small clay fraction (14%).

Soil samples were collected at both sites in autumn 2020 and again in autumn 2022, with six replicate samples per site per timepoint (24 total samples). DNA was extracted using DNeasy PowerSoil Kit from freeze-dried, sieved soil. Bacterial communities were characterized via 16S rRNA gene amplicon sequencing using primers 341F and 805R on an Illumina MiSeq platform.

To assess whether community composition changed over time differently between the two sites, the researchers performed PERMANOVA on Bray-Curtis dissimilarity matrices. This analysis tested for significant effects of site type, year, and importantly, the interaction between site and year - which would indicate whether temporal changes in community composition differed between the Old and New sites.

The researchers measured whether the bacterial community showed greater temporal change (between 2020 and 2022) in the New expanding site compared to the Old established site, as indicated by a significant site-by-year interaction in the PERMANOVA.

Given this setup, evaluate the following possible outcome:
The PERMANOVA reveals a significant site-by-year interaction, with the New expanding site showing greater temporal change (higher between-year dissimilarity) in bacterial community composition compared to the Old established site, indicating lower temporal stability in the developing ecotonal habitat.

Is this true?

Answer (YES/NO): NO